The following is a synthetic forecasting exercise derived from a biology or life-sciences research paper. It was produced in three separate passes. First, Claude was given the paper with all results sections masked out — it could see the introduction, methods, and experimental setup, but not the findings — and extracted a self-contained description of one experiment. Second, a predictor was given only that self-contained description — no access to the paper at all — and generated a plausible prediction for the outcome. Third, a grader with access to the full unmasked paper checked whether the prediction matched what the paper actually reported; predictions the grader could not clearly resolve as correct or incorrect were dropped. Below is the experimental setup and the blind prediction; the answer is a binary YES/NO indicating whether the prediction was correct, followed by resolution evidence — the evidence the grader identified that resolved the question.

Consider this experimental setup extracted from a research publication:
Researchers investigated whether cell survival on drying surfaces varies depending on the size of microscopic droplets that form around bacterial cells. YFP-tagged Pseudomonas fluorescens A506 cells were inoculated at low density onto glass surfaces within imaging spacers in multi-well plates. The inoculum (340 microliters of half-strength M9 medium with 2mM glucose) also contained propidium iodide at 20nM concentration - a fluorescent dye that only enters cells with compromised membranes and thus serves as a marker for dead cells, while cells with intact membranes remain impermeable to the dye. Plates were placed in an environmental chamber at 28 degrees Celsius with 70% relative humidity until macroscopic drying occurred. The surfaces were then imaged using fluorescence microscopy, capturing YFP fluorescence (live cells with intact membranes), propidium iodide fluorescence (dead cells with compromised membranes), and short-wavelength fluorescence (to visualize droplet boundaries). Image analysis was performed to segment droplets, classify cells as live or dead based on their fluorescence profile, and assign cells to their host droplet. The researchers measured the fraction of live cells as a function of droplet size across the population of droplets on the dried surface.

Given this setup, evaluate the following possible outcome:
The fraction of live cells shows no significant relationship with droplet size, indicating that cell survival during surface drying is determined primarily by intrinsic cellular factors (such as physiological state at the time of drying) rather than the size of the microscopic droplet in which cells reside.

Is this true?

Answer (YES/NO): NO